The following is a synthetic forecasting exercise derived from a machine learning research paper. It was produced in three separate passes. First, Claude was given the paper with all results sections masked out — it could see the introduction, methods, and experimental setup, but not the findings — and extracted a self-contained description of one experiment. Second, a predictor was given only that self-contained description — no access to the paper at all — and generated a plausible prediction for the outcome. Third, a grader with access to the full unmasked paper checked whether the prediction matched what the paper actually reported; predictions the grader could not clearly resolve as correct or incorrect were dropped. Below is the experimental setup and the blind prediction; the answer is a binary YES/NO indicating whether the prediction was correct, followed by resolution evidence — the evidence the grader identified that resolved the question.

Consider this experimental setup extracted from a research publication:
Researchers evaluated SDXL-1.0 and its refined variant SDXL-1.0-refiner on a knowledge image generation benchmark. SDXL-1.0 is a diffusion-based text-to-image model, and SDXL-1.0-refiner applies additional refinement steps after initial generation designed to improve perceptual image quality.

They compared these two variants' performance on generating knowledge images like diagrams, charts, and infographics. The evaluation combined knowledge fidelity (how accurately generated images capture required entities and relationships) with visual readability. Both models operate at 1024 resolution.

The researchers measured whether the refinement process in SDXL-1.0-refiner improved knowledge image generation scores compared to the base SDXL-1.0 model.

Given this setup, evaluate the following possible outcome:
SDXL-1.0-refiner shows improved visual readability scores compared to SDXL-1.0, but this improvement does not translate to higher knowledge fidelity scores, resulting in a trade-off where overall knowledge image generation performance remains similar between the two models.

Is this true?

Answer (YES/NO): YES